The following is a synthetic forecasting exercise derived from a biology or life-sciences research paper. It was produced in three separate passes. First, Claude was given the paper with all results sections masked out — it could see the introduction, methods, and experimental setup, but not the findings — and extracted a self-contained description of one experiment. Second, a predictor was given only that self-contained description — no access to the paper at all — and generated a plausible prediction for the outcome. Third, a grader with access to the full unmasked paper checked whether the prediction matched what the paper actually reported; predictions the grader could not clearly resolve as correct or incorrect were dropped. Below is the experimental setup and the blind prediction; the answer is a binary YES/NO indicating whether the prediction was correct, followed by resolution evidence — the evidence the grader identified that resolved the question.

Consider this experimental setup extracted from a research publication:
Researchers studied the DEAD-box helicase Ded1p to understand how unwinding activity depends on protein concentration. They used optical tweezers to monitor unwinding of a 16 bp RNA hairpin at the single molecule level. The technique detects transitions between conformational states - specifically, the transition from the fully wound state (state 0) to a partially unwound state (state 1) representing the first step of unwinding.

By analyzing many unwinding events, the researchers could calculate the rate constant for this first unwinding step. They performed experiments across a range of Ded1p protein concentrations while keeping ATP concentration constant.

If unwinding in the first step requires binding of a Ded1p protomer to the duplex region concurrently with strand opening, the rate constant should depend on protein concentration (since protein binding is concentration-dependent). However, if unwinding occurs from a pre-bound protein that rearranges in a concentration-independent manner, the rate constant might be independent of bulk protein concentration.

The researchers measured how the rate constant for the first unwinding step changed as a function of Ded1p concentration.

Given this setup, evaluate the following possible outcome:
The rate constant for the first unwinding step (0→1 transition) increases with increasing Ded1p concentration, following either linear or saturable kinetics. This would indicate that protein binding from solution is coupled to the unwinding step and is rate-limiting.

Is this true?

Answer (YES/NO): YES